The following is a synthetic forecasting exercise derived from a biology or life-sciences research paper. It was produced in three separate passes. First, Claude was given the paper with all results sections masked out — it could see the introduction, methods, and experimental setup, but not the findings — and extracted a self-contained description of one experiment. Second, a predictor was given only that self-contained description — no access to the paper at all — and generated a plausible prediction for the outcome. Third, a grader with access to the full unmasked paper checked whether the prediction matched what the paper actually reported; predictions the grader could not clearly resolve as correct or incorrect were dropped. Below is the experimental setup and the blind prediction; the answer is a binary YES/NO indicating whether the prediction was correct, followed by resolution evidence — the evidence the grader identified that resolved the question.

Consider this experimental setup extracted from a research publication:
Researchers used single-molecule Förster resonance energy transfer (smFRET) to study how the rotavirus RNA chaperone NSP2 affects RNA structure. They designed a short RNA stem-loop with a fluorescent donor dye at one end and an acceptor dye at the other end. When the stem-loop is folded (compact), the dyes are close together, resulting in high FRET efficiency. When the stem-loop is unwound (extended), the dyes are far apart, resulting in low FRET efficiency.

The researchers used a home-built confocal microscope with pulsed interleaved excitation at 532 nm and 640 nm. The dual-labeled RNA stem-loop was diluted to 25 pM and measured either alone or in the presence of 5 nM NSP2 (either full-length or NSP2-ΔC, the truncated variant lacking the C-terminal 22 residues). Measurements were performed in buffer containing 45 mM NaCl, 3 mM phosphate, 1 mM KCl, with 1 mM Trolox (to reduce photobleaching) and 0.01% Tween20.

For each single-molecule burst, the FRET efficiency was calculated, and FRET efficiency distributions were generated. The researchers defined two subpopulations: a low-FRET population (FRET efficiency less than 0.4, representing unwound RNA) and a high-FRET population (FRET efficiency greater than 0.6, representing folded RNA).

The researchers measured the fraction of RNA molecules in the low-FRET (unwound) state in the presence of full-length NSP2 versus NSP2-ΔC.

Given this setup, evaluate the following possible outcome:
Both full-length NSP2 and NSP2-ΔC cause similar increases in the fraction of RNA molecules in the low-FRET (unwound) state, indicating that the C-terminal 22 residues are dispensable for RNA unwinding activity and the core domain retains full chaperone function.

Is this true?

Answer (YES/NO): NO